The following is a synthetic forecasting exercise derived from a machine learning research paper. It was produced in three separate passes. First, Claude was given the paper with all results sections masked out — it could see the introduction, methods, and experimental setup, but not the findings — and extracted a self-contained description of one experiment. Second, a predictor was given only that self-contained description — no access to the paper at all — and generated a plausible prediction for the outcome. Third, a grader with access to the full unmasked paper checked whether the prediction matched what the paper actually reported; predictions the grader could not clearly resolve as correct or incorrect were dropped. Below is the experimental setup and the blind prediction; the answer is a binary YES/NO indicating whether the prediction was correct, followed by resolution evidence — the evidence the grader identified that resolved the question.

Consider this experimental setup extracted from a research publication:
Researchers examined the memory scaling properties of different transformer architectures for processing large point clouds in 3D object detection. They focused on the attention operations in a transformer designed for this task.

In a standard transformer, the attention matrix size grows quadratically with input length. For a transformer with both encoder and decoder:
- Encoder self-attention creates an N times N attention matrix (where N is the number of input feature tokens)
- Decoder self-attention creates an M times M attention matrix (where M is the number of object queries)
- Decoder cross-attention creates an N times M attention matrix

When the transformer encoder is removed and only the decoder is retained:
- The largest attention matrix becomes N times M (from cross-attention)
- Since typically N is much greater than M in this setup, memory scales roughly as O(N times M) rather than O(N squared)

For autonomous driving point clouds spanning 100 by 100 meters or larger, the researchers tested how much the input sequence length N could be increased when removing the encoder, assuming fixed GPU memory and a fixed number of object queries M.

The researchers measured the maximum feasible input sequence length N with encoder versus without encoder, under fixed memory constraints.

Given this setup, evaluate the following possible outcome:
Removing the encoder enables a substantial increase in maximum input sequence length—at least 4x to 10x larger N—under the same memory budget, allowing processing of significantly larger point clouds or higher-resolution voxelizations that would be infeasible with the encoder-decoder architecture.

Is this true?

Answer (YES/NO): YES